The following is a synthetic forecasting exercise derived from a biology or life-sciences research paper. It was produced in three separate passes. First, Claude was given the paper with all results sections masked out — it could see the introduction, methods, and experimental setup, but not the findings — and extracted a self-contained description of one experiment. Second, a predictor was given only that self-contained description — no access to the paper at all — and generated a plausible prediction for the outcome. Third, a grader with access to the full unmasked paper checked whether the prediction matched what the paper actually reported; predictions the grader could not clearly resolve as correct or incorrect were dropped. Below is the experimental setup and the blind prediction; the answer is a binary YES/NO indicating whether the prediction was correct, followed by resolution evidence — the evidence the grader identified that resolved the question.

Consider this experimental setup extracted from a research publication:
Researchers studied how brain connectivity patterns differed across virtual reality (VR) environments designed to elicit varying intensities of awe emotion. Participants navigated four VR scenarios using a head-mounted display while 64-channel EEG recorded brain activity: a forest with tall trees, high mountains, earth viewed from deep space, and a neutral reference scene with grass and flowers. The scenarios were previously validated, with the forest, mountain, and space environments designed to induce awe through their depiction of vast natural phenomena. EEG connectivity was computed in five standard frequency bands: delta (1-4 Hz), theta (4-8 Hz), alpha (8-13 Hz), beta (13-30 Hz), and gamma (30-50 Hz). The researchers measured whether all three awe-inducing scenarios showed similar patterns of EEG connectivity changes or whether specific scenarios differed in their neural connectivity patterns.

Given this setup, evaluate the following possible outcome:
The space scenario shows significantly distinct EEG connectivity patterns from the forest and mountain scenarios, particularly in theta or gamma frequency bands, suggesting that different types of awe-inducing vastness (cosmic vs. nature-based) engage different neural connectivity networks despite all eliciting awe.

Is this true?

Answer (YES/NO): NO